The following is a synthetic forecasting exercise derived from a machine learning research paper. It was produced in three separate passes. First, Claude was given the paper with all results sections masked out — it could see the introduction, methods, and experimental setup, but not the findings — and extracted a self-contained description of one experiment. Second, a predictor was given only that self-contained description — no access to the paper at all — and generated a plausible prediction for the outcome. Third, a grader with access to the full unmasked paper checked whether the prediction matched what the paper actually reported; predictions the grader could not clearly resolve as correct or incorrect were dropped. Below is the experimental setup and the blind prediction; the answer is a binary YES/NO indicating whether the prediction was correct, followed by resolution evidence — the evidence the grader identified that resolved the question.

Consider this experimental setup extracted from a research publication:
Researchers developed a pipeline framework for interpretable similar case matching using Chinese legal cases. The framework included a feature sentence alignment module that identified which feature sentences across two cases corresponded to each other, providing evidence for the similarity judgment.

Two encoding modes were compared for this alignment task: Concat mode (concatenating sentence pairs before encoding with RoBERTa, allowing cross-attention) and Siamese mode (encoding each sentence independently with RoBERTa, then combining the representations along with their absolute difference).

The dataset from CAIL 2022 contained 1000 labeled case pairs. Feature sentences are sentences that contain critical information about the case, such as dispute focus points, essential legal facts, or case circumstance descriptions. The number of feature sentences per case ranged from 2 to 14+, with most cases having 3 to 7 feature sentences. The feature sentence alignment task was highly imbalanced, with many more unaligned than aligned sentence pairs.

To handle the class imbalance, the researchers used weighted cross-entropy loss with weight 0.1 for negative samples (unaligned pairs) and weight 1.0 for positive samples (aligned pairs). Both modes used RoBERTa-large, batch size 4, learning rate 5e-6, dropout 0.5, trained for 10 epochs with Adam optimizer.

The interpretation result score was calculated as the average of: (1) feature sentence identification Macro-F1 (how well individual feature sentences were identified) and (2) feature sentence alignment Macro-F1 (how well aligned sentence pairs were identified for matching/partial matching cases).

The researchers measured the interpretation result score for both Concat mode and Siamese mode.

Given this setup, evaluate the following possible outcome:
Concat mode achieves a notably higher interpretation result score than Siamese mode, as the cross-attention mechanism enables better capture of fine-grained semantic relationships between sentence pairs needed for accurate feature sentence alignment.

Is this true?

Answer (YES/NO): YES